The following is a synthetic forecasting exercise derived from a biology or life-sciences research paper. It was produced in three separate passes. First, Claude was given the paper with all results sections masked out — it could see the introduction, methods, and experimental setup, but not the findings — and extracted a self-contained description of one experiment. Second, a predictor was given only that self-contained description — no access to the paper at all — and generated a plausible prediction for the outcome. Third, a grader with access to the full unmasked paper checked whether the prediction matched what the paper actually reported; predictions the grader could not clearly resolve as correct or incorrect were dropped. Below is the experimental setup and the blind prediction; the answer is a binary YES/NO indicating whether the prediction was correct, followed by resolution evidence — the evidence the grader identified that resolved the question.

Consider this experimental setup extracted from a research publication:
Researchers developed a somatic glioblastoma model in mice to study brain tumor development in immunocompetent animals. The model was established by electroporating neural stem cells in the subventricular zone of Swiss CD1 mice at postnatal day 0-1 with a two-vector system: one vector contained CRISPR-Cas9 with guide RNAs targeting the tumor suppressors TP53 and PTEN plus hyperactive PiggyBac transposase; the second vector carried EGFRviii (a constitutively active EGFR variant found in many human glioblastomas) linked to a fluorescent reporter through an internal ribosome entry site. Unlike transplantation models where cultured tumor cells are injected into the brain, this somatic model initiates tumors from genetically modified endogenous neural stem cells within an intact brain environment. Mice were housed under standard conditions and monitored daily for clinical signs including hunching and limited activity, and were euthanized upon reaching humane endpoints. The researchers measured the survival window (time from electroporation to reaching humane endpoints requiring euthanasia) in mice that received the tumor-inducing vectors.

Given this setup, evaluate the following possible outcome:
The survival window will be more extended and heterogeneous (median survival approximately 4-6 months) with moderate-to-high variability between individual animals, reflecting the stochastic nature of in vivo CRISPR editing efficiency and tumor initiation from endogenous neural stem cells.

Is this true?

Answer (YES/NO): NO